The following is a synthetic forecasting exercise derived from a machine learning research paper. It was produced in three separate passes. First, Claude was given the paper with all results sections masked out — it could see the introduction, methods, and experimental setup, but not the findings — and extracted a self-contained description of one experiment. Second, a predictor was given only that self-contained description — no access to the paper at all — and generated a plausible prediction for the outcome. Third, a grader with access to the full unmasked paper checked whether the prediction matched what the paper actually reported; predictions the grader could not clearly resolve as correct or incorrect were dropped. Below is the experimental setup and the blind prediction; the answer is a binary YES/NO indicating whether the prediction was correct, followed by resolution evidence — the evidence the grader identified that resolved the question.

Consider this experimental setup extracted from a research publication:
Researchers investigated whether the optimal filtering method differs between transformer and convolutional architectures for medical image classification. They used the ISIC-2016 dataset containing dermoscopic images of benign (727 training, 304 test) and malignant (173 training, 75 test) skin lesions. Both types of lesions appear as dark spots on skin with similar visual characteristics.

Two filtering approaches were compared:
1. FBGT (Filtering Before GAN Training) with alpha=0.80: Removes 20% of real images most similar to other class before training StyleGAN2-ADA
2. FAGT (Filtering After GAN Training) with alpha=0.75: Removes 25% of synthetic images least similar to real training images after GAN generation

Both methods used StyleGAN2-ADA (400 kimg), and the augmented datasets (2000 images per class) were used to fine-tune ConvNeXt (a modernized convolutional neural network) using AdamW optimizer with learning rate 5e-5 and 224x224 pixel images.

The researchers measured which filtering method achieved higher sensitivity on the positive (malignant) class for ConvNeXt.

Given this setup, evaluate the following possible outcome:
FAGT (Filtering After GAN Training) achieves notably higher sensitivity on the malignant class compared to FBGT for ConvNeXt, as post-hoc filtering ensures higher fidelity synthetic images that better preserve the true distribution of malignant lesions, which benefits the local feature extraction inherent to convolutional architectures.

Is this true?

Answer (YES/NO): NO